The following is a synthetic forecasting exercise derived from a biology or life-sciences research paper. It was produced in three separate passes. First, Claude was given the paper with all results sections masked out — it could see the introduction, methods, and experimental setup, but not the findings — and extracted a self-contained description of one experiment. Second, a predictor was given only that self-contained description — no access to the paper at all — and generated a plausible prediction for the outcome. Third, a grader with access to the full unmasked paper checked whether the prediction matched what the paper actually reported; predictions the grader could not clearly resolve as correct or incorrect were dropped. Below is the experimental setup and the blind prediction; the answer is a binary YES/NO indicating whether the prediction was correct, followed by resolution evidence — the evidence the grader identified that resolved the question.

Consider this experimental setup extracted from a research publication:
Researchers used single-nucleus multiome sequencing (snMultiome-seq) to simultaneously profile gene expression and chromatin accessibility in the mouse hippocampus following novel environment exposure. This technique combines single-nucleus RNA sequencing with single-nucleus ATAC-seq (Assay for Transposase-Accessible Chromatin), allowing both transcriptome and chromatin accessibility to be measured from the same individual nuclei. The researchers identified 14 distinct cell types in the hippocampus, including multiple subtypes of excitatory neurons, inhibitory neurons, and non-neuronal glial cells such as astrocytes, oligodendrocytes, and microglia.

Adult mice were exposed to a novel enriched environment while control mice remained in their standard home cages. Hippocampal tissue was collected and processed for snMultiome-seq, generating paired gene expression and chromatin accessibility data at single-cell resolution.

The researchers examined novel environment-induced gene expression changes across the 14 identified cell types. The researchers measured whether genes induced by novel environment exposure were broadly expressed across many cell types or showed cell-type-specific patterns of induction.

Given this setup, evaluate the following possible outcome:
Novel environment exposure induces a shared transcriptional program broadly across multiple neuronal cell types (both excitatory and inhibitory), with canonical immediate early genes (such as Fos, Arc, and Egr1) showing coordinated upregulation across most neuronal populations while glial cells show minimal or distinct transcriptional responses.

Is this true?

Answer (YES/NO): NO